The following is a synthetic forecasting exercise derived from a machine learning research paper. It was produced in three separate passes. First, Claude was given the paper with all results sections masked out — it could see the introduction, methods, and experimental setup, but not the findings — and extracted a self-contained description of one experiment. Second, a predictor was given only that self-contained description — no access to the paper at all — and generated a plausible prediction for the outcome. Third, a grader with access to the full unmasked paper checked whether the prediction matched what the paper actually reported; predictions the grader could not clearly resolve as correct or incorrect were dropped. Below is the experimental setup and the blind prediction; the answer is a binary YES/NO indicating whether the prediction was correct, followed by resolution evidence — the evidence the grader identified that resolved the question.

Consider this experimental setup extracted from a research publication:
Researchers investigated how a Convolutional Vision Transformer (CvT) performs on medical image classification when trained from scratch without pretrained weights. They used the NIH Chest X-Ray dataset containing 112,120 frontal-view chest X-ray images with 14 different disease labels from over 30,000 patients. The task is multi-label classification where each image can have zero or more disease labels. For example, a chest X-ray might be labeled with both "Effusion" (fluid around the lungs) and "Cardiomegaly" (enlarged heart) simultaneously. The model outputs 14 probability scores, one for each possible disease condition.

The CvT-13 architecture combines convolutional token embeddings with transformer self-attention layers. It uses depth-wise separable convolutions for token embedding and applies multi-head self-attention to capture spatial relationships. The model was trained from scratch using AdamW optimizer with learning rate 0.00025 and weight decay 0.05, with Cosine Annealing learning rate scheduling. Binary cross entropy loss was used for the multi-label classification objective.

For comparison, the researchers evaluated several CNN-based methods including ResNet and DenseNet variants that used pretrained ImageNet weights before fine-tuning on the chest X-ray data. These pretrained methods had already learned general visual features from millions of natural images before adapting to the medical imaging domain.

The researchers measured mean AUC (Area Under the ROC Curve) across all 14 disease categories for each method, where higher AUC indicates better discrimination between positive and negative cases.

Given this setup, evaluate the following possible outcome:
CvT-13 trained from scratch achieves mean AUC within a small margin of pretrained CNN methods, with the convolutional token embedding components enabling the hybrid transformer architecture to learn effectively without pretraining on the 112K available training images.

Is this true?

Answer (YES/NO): NO